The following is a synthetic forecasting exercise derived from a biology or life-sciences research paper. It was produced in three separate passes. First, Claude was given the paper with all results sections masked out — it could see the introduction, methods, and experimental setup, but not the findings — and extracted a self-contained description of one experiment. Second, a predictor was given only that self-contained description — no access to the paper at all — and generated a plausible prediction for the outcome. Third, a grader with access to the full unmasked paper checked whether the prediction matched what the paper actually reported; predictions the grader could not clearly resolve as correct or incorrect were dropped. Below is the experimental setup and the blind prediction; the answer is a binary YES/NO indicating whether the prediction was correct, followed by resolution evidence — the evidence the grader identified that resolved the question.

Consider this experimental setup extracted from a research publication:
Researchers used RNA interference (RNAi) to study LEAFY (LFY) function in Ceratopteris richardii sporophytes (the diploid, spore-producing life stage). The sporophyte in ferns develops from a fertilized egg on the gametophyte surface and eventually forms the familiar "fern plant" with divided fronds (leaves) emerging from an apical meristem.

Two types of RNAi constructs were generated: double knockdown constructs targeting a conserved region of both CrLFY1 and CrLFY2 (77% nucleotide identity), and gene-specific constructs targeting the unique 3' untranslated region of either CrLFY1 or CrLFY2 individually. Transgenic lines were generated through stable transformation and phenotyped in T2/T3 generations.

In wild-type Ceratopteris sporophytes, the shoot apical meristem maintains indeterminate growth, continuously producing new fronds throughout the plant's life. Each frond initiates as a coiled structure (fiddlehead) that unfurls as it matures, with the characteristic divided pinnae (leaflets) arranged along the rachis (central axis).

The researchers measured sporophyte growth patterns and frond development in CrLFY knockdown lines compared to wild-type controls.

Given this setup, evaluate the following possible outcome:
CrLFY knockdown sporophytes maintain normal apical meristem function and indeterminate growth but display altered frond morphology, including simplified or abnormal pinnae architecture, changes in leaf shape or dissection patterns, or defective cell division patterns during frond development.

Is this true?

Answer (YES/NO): NO